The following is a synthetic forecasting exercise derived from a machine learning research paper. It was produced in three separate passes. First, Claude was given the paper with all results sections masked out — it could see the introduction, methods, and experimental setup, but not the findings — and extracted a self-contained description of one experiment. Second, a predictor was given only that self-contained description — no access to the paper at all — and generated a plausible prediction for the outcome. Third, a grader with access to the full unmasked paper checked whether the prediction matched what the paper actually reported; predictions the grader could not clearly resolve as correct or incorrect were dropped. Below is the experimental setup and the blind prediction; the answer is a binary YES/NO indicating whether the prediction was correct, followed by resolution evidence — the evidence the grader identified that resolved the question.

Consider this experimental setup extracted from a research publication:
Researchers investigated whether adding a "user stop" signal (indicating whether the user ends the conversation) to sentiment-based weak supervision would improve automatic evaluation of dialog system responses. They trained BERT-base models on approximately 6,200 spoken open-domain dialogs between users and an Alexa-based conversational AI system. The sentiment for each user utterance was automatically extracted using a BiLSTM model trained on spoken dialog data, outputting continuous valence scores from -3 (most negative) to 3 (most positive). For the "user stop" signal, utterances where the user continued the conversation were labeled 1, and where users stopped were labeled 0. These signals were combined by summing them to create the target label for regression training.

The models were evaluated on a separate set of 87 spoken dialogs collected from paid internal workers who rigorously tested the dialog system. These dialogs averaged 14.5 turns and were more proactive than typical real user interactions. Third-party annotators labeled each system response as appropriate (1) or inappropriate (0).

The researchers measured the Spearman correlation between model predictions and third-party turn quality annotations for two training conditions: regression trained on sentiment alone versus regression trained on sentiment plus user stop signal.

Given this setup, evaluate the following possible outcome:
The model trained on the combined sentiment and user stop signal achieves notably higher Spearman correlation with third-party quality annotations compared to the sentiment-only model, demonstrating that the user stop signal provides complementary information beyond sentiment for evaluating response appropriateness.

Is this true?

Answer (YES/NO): YES